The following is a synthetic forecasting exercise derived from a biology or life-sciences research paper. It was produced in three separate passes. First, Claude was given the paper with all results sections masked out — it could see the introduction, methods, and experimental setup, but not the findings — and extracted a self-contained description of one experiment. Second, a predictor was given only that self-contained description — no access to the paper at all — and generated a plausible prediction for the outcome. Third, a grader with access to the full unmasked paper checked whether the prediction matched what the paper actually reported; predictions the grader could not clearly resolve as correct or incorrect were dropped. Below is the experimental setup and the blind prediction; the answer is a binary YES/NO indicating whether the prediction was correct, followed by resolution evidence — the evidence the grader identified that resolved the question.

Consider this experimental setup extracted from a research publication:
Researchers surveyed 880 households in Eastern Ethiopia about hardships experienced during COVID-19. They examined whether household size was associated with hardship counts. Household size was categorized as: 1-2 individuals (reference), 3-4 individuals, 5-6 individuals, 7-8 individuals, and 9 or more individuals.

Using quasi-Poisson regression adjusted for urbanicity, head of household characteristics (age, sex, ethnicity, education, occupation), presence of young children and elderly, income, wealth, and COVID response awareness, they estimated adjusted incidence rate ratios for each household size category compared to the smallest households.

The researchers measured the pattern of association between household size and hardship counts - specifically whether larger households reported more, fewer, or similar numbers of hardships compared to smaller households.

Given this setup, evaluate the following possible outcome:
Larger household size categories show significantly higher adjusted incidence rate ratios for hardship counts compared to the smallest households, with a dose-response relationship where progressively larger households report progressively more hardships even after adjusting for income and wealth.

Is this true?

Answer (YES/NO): YES